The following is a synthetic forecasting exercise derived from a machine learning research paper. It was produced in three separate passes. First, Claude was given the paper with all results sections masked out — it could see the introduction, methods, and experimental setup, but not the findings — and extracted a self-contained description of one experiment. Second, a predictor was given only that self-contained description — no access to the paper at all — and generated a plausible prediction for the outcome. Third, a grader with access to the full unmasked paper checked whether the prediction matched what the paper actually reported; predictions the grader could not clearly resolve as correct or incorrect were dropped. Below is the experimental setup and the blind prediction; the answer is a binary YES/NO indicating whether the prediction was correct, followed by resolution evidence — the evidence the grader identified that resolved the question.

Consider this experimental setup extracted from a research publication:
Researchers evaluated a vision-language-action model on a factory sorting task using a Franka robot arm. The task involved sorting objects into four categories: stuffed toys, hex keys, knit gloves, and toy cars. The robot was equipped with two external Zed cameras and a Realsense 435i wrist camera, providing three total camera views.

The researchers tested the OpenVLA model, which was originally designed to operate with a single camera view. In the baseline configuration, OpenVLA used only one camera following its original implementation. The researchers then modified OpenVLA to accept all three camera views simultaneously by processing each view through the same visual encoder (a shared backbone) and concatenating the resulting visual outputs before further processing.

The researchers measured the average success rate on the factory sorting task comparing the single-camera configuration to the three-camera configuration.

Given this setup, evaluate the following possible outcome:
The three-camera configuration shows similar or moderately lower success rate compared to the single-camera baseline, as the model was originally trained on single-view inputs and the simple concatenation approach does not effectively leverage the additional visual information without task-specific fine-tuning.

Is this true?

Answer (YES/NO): NO